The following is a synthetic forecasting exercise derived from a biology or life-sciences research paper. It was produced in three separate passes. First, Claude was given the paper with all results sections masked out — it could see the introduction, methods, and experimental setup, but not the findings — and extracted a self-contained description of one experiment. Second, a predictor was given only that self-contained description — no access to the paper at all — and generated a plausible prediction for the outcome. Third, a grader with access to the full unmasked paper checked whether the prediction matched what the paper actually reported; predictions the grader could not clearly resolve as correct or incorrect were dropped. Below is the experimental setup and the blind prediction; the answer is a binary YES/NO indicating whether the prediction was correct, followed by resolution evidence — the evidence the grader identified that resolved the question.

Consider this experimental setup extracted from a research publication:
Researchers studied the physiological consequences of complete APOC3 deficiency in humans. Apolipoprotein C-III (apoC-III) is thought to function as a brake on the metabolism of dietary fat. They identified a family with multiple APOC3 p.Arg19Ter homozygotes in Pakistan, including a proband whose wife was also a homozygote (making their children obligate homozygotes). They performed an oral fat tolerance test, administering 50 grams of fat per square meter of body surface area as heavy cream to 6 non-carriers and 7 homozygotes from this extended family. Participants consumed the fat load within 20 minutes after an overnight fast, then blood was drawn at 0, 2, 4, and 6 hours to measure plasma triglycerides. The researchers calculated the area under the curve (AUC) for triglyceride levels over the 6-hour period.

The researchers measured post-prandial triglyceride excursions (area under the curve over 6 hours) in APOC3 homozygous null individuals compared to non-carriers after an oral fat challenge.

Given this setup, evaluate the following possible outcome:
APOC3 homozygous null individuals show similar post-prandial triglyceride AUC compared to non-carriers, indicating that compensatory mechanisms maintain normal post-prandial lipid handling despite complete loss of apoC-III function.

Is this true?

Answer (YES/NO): NO